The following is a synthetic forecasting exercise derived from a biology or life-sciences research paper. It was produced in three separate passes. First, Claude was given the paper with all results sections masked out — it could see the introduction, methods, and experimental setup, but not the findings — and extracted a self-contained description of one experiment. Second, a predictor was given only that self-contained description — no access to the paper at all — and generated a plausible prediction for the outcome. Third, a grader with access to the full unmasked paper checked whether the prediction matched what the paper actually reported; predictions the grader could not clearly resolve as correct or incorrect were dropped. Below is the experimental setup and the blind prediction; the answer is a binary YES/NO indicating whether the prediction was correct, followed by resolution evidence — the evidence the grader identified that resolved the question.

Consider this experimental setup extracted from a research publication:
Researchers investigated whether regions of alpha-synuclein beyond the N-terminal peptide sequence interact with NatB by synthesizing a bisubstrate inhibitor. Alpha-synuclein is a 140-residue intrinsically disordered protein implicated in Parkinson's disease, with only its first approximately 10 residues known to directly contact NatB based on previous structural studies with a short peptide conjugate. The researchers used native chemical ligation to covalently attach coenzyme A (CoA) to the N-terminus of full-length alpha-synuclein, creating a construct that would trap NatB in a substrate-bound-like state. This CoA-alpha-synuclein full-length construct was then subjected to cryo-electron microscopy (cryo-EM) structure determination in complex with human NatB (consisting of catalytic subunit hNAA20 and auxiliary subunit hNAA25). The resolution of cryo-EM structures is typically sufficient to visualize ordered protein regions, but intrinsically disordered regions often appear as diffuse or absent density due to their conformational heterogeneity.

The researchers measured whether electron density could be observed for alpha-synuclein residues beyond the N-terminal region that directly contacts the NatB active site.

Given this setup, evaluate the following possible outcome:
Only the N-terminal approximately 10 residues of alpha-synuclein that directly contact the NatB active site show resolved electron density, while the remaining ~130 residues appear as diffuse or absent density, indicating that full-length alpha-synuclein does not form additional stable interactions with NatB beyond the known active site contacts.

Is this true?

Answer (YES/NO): NO